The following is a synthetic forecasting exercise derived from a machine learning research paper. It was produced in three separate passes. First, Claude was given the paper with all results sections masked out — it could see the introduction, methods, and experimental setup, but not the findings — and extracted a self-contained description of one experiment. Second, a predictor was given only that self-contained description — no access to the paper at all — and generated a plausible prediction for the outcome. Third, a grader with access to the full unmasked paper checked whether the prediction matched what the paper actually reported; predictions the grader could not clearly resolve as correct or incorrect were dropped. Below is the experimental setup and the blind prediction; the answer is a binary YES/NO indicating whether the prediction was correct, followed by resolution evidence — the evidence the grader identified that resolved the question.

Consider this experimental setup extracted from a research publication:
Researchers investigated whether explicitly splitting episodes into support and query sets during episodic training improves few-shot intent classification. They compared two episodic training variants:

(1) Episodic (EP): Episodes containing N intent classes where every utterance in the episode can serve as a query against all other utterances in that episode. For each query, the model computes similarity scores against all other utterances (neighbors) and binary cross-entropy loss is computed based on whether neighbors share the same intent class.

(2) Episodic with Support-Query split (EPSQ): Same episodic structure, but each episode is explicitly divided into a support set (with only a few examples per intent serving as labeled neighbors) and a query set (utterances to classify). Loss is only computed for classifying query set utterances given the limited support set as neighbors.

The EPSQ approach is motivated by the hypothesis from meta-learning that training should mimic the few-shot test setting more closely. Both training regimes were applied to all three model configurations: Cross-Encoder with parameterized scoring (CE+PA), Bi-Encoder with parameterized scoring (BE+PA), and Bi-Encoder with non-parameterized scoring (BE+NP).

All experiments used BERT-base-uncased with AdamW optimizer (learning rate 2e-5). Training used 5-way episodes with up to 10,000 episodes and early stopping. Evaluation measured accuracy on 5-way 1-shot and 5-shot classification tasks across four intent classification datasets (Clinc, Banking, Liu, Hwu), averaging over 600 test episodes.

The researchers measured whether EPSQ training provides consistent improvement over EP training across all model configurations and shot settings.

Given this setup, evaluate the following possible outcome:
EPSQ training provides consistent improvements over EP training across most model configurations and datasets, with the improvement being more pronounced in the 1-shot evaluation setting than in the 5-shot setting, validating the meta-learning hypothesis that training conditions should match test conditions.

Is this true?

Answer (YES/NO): NO